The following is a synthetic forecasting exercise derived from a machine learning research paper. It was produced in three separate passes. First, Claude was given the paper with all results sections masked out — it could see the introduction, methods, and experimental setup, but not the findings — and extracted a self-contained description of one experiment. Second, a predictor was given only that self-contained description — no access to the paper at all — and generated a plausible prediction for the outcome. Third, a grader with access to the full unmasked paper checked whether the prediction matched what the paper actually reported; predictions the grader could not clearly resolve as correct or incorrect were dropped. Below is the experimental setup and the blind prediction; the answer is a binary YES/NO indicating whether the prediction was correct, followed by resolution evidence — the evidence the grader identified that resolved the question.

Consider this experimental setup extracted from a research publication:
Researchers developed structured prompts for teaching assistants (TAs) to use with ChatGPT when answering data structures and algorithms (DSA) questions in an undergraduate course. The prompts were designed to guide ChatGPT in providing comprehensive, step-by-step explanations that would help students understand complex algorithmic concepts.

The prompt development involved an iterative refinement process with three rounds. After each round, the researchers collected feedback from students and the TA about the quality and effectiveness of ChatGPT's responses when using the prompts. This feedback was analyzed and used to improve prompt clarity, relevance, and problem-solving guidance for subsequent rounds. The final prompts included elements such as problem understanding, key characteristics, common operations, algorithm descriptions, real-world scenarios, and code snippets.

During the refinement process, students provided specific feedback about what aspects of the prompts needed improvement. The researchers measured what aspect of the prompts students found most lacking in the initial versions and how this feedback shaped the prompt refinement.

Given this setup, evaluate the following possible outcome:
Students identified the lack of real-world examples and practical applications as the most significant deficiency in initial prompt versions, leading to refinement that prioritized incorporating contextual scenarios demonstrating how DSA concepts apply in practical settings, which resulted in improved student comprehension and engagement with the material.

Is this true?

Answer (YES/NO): NO